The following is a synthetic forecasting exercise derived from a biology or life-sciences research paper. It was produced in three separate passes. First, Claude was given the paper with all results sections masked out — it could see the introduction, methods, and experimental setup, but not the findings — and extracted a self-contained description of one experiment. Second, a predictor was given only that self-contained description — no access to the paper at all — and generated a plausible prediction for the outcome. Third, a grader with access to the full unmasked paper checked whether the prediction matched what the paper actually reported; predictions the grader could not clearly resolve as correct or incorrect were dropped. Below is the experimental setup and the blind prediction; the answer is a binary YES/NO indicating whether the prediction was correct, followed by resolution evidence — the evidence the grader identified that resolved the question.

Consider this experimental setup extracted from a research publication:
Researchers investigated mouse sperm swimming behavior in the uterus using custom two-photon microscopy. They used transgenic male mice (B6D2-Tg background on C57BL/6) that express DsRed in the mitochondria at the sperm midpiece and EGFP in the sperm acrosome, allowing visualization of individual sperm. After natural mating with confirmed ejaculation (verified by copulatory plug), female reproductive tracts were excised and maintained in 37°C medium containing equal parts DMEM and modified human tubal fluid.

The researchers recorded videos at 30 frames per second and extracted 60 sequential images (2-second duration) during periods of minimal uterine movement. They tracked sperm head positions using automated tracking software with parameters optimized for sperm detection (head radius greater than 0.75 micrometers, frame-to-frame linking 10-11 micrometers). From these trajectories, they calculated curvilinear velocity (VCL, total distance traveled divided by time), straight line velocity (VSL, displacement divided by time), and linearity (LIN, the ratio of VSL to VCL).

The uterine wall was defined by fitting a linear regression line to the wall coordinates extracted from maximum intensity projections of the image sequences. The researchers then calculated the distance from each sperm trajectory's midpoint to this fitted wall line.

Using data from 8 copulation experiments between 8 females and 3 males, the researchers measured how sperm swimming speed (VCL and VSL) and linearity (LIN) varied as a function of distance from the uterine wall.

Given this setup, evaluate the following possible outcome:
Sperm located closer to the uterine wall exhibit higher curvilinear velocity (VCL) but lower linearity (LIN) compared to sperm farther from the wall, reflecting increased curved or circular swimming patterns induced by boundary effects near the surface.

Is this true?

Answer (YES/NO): NO